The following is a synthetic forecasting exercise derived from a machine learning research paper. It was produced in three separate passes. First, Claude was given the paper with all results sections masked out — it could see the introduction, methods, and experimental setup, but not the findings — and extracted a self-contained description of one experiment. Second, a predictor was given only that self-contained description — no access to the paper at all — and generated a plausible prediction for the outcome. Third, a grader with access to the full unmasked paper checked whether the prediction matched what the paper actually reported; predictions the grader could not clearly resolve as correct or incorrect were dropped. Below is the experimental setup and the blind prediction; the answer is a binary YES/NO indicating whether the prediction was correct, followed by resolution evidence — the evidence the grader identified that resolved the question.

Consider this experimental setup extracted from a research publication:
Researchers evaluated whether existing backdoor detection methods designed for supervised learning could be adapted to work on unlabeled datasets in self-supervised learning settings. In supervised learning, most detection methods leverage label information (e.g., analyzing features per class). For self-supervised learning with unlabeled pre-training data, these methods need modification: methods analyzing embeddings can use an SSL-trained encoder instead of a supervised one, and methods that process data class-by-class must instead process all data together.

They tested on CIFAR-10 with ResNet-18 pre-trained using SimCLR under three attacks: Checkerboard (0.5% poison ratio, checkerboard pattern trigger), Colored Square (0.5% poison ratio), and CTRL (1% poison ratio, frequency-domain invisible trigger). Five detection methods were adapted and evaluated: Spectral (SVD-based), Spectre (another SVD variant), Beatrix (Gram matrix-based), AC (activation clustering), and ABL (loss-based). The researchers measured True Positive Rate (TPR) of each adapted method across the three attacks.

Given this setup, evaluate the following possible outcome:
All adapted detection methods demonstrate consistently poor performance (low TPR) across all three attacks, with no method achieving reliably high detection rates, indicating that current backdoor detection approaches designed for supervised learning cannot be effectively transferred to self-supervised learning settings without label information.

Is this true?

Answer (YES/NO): NO